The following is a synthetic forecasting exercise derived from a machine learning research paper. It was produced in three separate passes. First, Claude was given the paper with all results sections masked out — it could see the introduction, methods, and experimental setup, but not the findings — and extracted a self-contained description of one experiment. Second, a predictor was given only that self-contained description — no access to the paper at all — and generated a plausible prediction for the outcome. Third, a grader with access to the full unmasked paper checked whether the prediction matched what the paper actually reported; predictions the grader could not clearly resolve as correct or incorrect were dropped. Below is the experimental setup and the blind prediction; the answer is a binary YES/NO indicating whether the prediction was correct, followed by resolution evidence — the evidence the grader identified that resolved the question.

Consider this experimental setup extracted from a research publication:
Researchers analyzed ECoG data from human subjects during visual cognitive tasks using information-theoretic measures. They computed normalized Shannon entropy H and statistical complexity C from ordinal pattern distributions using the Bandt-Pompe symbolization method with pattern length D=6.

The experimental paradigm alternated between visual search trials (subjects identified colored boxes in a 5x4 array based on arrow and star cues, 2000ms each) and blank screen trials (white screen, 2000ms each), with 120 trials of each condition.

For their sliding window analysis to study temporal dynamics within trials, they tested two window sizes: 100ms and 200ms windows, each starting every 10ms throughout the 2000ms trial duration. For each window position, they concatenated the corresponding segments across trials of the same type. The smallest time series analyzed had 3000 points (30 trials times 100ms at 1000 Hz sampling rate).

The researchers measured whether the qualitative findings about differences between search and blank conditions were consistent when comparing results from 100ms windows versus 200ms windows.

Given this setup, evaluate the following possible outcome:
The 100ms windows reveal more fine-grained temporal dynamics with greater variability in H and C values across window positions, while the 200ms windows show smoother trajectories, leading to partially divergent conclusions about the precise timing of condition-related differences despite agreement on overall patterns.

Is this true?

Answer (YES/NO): NO